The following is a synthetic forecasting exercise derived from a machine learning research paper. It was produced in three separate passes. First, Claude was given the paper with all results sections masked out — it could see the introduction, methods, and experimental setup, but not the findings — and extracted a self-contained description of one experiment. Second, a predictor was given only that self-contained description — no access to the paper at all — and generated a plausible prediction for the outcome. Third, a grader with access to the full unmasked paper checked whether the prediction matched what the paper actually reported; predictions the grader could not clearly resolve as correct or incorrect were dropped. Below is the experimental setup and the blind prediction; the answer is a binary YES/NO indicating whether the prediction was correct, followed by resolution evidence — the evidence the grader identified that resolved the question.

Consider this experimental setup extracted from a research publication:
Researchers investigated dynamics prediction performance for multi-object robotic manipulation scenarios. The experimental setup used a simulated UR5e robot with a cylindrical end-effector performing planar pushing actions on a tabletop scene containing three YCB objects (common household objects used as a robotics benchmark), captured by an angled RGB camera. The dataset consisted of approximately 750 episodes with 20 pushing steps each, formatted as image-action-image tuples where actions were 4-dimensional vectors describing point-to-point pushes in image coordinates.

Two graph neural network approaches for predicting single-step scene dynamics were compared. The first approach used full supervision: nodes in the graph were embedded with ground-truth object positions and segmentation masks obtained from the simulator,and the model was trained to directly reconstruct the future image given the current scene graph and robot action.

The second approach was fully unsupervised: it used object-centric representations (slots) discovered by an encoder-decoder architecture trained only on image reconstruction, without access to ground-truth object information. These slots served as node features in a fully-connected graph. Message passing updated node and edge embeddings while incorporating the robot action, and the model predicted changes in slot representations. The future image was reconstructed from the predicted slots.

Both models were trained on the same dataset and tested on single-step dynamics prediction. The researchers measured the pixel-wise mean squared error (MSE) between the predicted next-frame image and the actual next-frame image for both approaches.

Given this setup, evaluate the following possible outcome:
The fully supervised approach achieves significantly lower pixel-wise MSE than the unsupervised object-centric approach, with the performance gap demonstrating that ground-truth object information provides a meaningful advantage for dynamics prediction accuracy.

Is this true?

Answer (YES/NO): NO